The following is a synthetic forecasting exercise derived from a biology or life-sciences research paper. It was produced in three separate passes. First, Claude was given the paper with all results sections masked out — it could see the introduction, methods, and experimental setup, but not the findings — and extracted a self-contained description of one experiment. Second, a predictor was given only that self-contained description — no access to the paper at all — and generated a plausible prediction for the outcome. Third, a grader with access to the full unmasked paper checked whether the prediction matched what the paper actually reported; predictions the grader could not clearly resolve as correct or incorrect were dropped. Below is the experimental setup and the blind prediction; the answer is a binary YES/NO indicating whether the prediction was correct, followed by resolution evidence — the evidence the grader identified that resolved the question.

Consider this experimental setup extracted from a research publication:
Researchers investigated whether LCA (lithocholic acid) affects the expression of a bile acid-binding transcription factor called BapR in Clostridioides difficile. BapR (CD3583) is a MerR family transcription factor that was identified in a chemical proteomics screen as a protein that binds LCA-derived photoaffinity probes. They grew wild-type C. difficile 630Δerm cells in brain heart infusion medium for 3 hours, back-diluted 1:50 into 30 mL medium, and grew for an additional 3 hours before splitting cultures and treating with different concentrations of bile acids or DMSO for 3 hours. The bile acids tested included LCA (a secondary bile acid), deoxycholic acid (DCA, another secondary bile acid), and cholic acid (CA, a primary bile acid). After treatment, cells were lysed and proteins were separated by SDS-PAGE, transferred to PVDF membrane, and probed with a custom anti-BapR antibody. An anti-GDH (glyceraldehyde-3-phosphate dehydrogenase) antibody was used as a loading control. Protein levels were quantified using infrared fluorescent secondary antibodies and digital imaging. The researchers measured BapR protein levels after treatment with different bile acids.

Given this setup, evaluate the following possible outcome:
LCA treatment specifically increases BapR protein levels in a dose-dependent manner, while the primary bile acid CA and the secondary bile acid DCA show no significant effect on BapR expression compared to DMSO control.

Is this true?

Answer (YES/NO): NO